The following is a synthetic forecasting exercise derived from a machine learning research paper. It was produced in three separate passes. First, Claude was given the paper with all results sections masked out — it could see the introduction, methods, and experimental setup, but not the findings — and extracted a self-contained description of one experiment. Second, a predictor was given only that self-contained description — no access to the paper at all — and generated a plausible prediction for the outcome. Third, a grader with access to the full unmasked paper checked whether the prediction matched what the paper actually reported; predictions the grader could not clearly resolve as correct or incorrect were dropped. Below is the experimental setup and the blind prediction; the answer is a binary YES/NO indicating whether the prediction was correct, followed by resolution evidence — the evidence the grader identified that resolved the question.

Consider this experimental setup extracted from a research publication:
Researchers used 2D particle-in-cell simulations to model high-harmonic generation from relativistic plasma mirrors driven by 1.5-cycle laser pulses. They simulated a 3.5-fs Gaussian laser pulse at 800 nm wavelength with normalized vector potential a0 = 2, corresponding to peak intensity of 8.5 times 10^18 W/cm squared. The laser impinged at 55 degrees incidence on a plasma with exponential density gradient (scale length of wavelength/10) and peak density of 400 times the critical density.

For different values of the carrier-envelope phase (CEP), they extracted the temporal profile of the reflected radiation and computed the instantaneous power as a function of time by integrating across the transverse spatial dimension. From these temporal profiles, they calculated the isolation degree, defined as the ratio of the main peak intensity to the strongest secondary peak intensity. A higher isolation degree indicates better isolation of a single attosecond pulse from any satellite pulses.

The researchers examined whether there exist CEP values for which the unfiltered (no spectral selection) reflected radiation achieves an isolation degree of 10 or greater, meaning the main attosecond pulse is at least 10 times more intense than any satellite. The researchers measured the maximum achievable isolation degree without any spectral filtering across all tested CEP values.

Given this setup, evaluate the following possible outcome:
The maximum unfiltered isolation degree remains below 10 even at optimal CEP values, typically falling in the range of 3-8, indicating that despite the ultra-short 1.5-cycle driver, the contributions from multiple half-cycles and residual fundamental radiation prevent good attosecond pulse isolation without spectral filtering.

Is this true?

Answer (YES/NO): NO